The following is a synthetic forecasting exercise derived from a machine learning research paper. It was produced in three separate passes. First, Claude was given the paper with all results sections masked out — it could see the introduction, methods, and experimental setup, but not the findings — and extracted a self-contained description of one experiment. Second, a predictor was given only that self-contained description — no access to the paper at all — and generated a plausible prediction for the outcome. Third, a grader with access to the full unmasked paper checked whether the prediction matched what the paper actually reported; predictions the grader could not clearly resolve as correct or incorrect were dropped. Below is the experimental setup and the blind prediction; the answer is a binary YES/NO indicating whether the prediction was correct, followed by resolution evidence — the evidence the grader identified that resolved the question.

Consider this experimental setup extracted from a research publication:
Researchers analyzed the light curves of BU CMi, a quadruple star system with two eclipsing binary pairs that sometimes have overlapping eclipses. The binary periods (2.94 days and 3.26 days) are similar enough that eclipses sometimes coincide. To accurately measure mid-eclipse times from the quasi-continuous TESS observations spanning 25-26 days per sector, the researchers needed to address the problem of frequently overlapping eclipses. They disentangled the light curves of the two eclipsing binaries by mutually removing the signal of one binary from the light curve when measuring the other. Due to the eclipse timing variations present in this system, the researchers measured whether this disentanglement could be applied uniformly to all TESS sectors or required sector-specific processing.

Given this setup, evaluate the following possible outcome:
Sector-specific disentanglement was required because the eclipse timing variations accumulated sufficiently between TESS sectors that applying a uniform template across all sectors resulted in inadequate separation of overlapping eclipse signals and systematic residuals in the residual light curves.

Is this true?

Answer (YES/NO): YES